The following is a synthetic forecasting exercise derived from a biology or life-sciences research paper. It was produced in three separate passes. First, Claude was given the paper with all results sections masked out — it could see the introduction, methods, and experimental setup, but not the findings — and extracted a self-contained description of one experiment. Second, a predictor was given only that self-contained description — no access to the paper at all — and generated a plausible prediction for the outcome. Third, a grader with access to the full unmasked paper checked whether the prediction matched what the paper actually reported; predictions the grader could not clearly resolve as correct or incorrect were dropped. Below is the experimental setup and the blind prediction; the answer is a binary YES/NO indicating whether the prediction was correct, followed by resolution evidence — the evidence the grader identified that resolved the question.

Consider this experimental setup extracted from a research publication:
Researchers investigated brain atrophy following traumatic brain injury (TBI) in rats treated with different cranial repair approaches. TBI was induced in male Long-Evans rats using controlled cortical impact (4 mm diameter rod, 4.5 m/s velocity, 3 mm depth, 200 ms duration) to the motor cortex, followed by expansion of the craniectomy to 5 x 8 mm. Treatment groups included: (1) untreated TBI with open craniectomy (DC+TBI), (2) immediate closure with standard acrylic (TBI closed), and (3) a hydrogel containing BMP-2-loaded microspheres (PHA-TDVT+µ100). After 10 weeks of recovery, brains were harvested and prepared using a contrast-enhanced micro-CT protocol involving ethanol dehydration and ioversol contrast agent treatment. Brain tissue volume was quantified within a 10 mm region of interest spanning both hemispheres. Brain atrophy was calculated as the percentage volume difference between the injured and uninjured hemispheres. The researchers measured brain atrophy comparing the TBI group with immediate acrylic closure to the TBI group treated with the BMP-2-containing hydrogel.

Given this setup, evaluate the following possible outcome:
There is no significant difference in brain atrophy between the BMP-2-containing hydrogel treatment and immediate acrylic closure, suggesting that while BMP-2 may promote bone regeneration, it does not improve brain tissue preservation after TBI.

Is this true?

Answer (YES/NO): NO